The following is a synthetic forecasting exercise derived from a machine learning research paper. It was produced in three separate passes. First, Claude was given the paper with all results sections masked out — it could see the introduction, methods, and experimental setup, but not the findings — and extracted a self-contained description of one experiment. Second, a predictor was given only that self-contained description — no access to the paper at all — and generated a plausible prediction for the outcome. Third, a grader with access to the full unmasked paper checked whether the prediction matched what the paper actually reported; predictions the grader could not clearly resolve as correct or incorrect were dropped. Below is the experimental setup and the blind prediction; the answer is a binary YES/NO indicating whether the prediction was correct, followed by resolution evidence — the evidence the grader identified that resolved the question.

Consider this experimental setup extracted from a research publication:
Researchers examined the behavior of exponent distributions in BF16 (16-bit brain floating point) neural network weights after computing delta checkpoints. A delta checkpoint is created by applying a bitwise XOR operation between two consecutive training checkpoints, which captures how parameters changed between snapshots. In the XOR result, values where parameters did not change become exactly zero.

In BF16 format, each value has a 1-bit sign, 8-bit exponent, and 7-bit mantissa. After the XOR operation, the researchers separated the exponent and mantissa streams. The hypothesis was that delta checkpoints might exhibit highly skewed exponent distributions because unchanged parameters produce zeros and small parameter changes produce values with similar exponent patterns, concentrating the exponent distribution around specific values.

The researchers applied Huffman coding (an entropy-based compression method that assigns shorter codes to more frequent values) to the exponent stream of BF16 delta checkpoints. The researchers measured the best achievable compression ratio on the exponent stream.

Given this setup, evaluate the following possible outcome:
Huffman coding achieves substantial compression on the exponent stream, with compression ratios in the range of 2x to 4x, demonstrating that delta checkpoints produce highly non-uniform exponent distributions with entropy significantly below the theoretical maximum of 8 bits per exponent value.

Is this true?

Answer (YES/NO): NO